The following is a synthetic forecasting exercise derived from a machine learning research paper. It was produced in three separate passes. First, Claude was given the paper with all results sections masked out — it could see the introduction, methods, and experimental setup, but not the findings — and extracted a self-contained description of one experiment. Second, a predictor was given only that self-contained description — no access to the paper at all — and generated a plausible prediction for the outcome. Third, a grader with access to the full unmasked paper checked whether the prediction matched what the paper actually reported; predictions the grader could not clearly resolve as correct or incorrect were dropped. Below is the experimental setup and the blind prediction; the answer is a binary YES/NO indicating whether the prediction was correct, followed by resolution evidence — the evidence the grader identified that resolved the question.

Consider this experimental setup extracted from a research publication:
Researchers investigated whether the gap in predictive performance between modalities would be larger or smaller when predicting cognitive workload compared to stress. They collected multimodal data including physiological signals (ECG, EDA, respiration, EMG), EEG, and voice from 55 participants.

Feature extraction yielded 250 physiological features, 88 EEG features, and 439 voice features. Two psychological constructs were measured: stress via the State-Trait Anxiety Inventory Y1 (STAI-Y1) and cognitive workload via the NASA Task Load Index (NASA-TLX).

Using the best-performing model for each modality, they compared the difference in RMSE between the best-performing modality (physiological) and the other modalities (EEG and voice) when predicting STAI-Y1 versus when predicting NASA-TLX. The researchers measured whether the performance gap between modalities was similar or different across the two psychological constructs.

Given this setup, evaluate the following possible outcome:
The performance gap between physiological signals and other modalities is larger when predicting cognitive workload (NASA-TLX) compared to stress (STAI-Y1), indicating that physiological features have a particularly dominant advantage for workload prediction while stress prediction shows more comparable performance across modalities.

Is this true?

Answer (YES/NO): NO